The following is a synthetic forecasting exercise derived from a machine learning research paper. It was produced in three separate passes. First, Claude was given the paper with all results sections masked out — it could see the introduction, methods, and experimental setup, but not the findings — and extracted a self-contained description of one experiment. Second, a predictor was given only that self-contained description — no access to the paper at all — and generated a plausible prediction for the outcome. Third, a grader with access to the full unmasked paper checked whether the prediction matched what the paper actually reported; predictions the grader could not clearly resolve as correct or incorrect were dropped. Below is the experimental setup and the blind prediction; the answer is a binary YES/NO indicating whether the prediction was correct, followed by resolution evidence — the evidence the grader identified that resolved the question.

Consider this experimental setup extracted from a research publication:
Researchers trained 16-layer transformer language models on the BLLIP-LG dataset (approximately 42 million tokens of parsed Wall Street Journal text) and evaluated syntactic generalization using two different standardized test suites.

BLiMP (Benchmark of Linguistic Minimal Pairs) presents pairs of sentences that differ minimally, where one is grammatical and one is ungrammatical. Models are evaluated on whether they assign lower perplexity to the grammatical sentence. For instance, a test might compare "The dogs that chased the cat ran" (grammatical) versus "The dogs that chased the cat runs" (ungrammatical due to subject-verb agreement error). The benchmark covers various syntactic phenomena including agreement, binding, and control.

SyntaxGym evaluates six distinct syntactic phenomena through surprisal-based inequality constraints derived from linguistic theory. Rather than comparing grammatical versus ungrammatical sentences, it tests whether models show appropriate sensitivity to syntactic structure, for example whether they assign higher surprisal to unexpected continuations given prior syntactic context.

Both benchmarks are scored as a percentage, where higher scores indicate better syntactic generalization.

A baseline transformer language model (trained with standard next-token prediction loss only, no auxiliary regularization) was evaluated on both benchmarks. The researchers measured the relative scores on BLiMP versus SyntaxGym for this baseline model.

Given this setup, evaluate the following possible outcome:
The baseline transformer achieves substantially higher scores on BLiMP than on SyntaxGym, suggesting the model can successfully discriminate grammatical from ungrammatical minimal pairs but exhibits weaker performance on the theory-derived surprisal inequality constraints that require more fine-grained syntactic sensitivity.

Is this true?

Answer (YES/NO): NO